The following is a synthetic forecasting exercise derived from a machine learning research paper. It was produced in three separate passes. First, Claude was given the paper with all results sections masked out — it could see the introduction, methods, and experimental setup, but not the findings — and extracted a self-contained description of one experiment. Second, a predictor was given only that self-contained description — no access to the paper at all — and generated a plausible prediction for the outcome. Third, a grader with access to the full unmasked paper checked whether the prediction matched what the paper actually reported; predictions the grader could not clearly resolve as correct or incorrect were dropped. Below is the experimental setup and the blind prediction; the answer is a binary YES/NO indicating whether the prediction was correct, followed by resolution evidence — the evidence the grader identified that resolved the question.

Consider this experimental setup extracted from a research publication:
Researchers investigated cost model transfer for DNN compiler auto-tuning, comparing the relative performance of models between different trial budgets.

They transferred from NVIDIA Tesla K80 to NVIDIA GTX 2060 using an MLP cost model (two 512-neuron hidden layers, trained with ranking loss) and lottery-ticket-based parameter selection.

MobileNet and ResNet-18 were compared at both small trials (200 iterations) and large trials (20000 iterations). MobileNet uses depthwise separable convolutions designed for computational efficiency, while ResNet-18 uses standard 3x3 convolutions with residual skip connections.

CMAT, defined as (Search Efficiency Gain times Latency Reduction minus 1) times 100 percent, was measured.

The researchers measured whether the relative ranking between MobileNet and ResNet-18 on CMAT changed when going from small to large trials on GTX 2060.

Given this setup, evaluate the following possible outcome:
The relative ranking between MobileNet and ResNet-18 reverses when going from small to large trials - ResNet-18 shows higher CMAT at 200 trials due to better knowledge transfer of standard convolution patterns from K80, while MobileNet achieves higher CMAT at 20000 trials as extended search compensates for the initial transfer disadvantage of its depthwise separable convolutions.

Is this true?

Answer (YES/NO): NO